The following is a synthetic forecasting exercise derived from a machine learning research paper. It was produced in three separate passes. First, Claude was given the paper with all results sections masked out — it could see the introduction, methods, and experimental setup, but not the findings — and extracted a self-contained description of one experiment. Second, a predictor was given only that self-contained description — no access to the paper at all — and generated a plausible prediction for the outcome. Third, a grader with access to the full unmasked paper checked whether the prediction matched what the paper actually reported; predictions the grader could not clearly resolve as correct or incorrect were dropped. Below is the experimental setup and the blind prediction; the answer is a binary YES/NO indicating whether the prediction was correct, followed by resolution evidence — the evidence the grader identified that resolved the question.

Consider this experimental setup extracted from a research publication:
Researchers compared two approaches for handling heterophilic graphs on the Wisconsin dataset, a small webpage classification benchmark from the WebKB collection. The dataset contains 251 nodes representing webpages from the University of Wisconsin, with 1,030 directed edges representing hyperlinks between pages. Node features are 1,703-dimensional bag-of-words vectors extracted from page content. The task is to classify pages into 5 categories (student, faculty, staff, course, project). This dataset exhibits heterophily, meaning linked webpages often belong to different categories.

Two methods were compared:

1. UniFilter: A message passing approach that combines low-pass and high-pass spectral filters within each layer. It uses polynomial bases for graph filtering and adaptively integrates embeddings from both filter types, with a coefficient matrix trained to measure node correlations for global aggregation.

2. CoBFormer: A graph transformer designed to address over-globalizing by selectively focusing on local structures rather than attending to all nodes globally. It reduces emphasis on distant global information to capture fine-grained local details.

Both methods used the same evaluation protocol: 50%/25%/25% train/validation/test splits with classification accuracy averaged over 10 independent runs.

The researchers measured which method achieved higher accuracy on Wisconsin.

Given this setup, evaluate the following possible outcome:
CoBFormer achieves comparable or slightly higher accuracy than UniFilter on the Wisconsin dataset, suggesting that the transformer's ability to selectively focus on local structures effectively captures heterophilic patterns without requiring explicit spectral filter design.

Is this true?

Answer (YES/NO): NO